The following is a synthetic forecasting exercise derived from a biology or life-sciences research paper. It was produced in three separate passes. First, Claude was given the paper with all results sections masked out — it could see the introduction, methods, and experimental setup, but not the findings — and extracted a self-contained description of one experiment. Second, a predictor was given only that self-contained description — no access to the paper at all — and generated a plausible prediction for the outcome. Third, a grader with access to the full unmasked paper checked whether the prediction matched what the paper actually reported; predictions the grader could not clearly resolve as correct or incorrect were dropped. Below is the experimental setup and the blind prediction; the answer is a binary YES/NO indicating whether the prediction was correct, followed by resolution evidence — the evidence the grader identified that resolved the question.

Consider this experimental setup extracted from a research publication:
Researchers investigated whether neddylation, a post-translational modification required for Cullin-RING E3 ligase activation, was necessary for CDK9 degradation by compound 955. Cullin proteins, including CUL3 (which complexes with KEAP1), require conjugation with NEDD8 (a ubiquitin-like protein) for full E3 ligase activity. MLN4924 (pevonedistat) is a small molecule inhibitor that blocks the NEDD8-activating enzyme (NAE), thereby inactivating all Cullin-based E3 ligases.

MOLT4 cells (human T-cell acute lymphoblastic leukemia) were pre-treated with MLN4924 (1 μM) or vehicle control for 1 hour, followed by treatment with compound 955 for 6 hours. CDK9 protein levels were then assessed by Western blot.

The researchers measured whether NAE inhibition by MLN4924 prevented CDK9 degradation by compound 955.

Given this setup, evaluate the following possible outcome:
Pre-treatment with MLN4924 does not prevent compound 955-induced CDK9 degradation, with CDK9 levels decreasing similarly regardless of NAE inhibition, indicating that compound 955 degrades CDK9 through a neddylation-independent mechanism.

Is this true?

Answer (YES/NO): NO